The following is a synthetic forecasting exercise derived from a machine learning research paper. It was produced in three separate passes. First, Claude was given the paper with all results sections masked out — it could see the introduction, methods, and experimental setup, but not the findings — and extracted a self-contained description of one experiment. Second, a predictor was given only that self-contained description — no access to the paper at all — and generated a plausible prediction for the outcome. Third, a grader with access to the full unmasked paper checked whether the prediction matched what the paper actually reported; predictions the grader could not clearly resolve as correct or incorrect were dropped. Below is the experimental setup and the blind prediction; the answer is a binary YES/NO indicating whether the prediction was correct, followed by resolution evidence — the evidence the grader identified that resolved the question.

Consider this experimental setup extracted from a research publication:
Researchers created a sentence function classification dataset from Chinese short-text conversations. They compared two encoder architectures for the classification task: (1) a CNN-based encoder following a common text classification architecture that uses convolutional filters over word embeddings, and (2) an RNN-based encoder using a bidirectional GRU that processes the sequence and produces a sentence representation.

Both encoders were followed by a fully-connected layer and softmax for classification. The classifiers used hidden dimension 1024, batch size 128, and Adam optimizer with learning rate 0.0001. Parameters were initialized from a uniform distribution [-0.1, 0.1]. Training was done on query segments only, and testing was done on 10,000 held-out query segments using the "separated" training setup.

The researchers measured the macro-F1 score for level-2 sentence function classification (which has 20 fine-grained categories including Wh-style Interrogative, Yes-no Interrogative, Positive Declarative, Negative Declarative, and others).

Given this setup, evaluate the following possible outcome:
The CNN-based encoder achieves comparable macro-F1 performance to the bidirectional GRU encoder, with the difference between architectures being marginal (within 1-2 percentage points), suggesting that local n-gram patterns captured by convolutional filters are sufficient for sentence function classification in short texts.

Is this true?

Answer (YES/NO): NO